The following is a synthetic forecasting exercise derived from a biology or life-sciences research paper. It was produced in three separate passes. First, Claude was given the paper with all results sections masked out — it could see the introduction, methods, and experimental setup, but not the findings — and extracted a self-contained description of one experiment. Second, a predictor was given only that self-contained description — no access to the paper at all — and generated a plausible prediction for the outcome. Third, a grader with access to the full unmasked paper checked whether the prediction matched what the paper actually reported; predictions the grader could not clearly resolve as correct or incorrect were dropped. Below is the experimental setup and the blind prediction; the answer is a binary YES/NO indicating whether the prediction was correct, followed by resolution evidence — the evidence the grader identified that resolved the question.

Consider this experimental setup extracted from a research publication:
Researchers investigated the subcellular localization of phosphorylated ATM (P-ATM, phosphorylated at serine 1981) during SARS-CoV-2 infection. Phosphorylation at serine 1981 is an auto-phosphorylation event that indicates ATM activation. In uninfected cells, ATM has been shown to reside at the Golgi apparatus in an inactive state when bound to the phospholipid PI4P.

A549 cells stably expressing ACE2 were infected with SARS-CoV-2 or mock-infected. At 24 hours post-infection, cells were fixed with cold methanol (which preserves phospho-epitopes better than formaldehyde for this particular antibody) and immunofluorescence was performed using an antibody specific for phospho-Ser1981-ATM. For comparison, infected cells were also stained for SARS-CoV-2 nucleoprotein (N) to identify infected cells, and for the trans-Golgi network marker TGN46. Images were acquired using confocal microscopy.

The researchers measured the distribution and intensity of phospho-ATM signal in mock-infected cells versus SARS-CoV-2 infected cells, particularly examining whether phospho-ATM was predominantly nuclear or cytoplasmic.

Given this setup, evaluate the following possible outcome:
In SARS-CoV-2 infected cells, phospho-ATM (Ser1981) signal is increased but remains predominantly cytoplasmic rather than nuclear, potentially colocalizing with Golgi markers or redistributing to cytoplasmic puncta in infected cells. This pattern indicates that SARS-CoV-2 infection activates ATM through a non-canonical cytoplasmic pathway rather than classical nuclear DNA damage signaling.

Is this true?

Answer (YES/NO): YES